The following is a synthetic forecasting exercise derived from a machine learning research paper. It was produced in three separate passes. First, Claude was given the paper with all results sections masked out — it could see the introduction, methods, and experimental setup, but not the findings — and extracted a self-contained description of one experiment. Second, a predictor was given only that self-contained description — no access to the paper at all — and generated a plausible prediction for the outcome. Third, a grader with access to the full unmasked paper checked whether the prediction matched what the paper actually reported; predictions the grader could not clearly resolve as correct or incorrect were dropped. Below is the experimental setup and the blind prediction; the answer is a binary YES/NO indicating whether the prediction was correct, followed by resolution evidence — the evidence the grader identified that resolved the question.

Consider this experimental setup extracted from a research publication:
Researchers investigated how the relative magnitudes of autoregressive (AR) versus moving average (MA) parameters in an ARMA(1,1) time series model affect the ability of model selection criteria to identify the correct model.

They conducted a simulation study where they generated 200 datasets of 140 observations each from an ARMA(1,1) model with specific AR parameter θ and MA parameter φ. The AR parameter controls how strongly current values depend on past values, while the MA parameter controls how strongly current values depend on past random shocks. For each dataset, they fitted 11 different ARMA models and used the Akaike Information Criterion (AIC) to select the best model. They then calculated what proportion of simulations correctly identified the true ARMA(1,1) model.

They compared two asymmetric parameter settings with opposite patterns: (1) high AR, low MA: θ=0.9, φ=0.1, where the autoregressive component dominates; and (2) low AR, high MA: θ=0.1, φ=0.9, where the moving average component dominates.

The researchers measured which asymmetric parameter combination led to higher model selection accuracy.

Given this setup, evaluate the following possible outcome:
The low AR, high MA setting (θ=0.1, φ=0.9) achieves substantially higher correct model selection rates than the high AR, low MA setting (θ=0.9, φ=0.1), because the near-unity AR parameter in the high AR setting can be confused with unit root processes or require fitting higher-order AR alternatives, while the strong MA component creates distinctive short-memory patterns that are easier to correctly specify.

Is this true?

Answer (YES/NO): NO